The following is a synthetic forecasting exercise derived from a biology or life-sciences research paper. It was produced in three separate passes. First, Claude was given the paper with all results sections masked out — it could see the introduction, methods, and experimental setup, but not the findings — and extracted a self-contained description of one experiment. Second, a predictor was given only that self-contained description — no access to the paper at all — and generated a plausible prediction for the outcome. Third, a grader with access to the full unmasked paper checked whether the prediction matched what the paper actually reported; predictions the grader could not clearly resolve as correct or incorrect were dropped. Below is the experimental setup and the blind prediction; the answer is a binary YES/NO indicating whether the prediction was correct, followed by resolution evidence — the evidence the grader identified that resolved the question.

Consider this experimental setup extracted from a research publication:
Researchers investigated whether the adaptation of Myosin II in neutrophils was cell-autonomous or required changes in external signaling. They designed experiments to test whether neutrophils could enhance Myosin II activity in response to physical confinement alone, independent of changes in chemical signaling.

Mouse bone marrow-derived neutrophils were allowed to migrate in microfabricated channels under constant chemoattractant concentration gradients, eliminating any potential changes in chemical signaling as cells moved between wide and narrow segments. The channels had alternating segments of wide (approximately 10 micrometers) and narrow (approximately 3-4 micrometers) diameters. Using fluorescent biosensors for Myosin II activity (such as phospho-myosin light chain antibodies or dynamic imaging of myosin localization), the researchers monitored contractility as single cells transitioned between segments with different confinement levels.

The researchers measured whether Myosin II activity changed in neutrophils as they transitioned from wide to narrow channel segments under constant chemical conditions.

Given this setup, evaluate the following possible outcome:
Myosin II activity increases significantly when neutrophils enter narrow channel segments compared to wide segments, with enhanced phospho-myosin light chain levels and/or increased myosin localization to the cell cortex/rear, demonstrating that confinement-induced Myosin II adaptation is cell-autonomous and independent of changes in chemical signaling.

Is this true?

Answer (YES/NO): YES